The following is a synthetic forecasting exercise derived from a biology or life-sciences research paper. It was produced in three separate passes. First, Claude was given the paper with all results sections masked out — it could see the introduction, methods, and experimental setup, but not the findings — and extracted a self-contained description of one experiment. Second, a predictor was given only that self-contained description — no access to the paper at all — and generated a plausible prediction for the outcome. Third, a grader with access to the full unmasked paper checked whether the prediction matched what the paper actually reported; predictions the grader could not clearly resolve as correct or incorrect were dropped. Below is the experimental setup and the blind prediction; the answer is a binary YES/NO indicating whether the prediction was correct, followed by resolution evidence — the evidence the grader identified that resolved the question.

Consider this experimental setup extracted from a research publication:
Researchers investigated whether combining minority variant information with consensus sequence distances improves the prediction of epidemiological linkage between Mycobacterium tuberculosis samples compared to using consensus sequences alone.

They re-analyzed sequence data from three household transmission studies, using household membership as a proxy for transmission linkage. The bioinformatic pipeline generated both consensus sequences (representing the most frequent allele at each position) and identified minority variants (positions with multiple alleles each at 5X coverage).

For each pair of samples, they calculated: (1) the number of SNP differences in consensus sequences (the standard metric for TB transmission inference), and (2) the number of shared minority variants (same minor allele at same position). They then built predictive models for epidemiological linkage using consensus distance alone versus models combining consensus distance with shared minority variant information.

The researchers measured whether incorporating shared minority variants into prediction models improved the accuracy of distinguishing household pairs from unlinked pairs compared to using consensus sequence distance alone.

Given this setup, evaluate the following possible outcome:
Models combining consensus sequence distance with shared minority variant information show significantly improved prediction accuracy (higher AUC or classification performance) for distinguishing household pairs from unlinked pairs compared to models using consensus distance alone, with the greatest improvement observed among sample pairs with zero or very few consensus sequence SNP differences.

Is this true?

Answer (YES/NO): NO